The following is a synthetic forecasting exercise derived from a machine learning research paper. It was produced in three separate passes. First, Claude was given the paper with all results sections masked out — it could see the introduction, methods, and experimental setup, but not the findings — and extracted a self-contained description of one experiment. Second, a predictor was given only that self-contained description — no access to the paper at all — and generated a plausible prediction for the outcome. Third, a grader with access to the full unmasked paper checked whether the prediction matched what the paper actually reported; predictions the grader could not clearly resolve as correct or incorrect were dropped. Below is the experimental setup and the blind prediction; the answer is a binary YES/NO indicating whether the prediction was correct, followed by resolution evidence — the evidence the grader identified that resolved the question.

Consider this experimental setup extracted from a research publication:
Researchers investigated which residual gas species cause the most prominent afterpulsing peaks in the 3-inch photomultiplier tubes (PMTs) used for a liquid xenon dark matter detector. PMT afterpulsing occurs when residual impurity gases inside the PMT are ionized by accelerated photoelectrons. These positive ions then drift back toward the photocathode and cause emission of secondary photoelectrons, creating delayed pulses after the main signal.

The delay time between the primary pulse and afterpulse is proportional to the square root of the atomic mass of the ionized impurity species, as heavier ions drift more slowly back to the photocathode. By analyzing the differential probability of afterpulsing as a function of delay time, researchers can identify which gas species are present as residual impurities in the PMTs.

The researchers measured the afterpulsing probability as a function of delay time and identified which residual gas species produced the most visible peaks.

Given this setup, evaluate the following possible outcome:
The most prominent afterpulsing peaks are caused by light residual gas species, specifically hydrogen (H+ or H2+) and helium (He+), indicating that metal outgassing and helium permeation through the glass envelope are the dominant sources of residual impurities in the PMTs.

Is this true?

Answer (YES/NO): NO